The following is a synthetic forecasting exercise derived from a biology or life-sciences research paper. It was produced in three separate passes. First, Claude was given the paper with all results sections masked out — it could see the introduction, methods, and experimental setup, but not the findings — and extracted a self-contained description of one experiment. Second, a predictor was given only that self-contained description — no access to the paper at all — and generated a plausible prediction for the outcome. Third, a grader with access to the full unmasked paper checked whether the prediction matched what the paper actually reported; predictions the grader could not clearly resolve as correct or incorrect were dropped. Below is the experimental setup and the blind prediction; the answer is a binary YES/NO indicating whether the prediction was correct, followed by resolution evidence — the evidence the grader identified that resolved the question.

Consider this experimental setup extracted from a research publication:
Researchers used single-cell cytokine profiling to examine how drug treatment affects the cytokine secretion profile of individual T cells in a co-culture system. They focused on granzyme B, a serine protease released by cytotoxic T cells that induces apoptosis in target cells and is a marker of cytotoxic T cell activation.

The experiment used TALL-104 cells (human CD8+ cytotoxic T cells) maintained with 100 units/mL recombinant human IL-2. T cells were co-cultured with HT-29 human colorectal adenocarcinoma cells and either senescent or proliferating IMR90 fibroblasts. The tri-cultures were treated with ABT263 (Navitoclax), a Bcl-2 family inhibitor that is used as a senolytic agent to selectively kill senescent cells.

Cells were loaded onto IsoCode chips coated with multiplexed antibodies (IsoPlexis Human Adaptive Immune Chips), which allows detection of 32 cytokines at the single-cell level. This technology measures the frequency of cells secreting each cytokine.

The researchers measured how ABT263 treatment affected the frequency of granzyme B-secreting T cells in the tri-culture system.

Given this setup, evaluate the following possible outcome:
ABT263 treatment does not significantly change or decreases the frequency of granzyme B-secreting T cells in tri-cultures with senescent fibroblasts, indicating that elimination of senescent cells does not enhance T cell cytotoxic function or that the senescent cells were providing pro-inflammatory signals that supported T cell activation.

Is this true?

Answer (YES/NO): NO